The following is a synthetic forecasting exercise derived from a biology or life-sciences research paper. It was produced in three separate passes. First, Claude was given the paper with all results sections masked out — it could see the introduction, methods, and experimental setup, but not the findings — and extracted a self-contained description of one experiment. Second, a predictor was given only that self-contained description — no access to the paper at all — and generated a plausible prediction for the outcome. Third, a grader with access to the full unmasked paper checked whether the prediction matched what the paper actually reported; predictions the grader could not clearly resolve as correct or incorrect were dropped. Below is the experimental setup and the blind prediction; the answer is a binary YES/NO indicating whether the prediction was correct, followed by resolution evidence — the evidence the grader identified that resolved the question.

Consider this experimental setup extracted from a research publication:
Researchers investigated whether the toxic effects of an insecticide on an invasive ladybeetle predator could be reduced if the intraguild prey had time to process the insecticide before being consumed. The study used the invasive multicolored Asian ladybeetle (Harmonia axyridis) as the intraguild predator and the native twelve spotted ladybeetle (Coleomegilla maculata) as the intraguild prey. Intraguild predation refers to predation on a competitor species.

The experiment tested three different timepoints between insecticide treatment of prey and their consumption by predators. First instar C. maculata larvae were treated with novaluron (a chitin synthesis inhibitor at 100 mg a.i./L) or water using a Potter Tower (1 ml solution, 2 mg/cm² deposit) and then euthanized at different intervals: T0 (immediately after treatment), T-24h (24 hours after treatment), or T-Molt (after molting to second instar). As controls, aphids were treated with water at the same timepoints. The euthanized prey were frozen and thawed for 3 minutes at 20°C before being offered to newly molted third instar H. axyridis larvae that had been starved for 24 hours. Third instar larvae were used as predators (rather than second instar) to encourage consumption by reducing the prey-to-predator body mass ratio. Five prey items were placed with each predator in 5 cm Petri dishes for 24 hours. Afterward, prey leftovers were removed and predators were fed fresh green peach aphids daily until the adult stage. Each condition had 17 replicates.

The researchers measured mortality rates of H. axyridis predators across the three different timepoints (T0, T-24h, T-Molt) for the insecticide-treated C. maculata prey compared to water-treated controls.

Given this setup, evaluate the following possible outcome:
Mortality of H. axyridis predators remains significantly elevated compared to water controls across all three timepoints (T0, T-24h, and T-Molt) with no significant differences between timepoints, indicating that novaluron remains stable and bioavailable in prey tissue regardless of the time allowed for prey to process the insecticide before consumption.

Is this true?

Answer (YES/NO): NO